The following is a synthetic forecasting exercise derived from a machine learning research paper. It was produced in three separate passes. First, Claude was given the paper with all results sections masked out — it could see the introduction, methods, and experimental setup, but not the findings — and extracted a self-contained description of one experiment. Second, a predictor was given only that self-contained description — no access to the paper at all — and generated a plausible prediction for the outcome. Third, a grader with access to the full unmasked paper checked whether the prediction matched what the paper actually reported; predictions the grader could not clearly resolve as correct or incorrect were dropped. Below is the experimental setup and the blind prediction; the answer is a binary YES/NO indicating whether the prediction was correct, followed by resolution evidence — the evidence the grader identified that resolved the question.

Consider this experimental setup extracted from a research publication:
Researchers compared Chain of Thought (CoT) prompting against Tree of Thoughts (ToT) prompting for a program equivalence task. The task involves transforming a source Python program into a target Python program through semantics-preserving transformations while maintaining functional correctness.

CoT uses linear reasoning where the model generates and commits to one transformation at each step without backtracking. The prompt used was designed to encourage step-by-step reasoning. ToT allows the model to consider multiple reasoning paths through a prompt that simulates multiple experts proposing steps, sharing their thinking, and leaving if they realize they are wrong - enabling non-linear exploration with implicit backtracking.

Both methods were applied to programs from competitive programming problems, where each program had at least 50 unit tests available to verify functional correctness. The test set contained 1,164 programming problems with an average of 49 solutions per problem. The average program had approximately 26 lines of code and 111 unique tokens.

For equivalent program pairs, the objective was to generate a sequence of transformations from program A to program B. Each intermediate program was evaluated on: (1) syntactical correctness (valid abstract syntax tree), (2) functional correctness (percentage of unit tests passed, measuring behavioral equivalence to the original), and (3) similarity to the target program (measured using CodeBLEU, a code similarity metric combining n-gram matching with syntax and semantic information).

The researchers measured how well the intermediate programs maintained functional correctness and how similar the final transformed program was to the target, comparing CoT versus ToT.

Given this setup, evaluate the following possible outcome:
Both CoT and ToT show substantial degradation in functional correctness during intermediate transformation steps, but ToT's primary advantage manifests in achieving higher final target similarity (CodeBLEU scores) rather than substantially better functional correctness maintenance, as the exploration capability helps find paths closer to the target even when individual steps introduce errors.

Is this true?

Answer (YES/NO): NO